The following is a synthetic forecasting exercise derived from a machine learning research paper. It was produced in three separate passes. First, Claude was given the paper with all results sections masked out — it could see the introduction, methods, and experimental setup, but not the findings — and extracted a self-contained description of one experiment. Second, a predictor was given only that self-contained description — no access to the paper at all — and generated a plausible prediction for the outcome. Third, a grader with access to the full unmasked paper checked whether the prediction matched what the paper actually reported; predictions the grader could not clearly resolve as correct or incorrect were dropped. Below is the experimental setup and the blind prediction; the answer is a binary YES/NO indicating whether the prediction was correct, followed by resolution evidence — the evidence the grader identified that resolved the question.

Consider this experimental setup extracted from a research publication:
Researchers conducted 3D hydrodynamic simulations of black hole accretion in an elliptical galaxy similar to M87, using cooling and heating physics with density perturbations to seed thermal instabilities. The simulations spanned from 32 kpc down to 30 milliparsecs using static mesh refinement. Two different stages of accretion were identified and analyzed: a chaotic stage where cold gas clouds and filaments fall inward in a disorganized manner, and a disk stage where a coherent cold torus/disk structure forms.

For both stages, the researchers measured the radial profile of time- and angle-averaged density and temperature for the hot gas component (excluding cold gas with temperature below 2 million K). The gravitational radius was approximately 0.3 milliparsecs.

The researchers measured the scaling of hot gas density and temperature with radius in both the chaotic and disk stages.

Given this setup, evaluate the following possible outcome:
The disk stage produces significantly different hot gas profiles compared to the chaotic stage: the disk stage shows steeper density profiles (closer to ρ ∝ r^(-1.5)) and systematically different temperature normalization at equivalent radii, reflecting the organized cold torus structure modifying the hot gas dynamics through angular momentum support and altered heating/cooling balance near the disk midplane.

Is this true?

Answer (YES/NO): NO